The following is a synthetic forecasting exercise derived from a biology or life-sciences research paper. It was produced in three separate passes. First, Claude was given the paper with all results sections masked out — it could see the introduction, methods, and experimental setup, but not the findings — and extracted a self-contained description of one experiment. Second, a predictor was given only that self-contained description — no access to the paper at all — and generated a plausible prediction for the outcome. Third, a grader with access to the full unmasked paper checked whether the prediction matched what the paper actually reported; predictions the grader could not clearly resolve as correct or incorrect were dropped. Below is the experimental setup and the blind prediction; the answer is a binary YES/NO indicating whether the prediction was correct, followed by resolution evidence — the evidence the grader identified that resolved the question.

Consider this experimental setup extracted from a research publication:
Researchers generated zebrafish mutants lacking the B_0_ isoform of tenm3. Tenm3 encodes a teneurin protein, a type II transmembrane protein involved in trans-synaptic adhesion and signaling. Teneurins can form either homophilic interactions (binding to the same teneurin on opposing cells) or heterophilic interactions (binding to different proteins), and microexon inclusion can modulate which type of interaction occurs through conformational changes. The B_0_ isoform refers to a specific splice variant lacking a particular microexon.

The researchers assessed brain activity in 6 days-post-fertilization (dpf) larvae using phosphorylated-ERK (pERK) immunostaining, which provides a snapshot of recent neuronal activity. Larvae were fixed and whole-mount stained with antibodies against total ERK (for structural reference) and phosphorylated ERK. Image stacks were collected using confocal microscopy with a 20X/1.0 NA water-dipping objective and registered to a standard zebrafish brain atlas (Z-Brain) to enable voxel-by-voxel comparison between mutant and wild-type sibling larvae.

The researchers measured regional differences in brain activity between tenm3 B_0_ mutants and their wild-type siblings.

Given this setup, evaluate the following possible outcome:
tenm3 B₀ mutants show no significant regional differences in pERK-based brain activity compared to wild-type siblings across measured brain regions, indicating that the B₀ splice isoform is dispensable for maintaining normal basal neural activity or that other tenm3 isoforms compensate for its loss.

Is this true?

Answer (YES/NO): NO